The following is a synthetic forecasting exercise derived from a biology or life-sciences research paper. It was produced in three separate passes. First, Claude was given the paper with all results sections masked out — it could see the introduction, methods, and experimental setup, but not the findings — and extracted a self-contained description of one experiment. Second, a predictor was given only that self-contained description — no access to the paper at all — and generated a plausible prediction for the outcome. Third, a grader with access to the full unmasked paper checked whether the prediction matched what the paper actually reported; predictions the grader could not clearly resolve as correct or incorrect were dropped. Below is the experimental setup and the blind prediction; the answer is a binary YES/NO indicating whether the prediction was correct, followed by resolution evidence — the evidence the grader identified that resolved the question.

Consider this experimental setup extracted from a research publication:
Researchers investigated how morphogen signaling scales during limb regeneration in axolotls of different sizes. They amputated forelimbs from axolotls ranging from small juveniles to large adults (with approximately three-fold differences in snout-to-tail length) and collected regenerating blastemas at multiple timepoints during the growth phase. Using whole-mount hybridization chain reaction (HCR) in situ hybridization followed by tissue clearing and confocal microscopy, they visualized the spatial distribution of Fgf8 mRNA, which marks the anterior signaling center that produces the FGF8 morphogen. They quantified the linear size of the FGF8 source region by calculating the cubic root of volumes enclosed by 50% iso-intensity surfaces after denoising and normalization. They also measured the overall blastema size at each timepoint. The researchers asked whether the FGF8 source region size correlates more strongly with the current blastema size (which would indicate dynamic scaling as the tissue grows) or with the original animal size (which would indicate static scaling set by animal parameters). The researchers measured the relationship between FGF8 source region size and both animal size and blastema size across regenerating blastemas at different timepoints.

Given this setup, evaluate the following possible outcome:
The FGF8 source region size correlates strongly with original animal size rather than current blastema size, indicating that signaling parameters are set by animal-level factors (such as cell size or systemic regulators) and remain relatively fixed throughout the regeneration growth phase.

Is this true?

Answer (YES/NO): YES